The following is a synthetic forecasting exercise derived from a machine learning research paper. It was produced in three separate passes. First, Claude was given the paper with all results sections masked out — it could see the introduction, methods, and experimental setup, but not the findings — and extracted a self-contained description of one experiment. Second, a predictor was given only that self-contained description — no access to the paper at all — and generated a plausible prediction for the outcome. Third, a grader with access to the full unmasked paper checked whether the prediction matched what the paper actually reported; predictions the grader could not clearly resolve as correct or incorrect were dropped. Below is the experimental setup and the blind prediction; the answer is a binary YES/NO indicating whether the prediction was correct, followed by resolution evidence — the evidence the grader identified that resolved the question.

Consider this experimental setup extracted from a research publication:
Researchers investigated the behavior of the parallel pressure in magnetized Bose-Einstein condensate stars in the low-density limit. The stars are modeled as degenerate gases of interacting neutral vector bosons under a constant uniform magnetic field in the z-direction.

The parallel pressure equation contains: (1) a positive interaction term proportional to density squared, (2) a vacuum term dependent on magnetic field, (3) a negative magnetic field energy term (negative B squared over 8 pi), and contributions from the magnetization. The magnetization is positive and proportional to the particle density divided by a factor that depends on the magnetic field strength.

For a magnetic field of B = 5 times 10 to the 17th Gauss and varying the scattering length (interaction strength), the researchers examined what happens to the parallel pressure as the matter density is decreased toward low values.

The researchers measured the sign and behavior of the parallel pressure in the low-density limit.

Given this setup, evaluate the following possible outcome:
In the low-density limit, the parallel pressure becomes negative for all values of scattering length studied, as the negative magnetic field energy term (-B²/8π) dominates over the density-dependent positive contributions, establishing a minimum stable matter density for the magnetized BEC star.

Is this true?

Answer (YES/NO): YES